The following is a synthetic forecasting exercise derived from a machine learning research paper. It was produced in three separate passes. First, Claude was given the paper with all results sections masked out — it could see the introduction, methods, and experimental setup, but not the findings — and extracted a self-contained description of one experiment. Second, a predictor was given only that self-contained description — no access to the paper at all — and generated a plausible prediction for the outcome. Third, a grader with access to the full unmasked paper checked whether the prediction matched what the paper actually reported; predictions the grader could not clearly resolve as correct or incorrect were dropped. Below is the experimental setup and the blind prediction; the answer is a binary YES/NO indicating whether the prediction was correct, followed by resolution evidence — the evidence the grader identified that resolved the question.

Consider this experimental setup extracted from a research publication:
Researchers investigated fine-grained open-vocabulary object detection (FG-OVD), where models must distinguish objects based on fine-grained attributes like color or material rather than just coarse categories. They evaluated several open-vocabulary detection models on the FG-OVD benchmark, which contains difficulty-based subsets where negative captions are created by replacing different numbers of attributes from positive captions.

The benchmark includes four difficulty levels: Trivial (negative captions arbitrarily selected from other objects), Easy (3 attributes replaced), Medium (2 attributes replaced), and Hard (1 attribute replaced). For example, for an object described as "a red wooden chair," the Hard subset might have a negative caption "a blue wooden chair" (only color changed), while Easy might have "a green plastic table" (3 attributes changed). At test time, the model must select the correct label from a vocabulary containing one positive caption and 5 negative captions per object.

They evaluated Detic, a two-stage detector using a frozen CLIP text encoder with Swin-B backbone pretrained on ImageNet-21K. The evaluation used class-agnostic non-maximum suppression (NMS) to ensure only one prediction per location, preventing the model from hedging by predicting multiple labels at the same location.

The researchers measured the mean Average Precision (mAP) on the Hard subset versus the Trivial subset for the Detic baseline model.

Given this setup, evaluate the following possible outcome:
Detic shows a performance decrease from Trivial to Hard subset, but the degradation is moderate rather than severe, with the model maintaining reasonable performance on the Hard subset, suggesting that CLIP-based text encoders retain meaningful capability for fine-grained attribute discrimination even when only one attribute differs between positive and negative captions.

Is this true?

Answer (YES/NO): NO